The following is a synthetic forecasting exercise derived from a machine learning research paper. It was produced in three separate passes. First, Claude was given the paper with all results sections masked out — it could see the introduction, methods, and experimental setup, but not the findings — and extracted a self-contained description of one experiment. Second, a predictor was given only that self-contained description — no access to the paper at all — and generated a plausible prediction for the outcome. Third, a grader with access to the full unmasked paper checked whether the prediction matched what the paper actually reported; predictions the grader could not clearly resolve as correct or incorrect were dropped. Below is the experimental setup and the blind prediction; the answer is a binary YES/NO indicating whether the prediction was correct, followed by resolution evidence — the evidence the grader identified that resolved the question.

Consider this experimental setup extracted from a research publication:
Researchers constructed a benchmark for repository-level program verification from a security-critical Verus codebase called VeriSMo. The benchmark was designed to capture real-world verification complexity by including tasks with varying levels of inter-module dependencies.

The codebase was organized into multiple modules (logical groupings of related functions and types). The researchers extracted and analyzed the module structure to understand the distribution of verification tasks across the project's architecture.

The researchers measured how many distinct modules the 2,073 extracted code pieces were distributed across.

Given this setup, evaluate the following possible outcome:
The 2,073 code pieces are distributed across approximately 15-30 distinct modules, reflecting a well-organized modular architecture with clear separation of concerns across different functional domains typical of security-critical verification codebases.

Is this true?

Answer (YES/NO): NO